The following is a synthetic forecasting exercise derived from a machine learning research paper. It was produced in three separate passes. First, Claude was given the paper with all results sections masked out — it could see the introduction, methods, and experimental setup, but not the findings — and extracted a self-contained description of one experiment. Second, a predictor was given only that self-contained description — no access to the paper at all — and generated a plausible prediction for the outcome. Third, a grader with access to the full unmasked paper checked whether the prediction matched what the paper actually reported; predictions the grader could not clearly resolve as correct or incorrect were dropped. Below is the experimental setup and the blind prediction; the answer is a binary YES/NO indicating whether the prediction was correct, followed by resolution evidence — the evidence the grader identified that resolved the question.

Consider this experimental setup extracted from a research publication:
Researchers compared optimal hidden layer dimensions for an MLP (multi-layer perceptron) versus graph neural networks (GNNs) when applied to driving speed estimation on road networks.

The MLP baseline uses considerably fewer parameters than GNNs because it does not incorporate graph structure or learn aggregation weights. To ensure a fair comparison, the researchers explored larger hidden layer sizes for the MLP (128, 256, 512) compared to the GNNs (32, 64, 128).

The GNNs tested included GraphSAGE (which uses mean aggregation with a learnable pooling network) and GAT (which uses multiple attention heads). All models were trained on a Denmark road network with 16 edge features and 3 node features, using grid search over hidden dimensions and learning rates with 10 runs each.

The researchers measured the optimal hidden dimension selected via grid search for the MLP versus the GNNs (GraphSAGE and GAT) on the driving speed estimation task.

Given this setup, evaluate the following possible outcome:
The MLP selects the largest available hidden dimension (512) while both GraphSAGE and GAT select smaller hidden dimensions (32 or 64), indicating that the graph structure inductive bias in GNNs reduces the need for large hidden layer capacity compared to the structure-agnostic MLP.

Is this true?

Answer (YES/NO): NO